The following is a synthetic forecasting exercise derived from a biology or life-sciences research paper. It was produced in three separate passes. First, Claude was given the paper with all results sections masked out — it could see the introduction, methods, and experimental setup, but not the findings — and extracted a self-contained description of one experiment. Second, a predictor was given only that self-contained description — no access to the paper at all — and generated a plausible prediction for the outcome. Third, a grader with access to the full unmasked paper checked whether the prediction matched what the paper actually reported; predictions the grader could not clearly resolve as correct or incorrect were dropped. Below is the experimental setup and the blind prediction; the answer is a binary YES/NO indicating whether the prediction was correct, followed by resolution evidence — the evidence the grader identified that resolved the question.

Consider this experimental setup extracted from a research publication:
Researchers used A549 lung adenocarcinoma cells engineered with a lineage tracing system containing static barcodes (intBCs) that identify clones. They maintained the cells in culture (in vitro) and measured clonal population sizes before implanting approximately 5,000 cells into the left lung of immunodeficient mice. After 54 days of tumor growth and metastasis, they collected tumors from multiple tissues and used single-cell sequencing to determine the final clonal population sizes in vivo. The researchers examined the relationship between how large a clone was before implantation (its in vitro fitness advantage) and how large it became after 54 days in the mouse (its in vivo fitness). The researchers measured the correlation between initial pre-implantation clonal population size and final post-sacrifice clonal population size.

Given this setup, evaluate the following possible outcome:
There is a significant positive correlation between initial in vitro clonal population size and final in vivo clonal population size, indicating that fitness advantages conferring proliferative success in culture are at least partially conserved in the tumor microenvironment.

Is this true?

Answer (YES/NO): NO